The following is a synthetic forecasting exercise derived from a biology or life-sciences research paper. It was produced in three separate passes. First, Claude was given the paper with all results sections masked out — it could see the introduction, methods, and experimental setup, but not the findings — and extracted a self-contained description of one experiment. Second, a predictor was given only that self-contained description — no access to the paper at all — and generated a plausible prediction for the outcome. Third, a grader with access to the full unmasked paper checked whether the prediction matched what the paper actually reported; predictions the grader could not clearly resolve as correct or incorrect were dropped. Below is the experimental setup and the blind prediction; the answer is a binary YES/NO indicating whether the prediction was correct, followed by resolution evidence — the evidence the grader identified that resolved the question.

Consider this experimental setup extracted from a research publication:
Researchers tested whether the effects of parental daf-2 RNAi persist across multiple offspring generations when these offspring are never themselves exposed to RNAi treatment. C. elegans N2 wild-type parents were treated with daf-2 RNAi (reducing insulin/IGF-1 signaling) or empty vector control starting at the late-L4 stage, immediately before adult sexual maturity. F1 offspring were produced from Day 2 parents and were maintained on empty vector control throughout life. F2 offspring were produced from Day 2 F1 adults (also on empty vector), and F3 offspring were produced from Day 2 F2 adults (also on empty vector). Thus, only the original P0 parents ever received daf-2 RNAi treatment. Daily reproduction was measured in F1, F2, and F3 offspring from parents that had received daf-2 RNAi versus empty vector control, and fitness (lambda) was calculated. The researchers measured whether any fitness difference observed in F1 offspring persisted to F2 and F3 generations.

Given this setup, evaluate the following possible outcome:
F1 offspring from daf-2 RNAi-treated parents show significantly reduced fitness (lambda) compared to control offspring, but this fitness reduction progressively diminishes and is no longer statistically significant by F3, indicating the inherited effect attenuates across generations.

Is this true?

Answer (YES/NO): NO